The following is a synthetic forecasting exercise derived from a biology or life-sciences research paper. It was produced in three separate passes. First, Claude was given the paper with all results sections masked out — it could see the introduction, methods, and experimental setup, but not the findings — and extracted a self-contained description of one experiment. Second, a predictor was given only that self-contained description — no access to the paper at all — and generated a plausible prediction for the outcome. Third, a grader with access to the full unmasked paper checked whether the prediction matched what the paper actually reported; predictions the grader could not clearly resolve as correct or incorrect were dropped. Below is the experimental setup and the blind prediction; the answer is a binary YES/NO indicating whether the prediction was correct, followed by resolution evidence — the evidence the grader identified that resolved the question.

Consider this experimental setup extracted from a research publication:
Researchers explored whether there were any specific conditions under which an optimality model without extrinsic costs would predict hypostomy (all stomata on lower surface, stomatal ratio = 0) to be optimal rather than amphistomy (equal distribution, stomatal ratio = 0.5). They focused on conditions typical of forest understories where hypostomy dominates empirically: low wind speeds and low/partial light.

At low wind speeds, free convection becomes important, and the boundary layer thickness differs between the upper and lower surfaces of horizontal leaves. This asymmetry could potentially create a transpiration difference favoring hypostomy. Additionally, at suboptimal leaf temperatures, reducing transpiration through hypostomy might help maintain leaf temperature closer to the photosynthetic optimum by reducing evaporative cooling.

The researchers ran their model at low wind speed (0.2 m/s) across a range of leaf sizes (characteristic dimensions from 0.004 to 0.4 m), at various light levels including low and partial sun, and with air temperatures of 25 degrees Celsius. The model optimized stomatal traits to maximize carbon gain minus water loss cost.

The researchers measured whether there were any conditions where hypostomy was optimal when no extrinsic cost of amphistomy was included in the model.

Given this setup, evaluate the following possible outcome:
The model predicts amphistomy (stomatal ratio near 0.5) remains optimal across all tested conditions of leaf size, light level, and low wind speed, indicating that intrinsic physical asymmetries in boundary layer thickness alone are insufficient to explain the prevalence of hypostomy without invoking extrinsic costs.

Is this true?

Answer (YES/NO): NO